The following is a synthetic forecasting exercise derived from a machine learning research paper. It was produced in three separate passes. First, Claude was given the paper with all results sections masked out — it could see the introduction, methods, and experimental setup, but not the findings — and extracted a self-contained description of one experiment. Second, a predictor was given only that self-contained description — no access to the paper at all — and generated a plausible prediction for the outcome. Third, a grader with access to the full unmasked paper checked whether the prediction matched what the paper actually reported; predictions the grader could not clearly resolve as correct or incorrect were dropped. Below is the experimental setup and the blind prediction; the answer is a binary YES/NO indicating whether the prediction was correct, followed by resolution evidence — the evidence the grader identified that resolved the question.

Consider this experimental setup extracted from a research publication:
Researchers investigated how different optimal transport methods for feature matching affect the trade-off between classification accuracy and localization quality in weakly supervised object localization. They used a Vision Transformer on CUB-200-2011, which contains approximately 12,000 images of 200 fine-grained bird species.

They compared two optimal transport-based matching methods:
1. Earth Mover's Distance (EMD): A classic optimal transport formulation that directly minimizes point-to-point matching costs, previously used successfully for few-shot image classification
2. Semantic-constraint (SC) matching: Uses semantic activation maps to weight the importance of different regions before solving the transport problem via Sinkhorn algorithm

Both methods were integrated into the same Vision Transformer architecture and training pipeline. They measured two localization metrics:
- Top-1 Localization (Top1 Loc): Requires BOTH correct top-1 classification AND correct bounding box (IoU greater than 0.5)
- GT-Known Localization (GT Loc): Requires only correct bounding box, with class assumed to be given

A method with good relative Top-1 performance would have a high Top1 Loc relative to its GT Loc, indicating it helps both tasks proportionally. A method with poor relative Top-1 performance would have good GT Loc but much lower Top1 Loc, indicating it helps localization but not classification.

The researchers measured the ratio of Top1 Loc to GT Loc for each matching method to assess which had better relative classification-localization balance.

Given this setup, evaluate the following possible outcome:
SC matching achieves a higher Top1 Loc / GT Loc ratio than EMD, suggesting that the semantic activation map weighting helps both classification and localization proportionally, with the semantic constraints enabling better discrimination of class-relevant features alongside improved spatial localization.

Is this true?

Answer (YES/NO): YES